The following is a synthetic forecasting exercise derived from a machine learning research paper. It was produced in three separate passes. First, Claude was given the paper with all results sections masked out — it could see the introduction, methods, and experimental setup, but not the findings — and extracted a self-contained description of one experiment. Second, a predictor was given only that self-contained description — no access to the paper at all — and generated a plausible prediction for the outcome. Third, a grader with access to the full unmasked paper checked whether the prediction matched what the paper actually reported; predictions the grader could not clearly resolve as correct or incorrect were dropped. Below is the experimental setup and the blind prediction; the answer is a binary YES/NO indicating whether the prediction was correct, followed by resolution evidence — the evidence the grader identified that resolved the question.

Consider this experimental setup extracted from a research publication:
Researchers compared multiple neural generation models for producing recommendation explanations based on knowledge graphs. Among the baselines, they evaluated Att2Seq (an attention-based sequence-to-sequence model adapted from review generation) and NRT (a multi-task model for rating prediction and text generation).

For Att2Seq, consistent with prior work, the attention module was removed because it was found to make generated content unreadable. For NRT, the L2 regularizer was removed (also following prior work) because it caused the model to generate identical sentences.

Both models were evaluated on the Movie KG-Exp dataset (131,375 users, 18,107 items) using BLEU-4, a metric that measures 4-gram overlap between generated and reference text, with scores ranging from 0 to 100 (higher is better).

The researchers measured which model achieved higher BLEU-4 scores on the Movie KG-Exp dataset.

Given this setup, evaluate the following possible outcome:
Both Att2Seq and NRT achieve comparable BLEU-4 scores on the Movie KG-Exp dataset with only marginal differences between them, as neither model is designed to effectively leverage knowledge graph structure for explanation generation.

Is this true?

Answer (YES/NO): NO